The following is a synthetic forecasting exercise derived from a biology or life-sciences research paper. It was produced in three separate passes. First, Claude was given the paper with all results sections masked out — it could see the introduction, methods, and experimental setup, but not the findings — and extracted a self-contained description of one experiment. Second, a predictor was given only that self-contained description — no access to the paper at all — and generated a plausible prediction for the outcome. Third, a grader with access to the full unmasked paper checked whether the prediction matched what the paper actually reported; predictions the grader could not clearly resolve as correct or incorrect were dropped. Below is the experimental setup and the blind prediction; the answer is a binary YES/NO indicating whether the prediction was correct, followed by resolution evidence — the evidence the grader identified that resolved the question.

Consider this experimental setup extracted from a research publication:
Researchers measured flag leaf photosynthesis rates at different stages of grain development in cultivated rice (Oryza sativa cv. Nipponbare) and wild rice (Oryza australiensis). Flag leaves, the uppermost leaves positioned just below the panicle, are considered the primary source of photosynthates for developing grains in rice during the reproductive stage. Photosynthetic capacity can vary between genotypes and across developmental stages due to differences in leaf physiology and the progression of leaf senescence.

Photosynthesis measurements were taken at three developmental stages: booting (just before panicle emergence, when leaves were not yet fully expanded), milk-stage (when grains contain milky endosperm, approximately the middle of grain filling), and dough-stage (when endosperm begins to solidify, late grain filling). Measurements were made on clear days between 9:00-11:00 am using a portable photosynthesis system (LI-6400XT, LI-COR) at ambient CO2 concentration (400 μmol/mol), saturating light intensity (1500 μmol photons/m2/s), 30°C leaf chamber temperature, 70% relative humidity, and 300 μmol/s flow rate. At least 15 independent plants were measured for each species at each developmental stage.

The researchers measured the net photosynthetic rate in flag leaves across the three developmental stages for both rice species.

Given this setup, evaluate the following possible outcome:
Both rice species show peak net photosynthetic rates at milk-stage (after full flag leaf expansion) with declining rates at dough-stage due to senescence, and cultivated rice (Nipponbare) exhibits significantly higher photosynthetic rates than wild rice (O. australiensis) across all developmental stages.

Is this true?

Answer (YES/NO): NO